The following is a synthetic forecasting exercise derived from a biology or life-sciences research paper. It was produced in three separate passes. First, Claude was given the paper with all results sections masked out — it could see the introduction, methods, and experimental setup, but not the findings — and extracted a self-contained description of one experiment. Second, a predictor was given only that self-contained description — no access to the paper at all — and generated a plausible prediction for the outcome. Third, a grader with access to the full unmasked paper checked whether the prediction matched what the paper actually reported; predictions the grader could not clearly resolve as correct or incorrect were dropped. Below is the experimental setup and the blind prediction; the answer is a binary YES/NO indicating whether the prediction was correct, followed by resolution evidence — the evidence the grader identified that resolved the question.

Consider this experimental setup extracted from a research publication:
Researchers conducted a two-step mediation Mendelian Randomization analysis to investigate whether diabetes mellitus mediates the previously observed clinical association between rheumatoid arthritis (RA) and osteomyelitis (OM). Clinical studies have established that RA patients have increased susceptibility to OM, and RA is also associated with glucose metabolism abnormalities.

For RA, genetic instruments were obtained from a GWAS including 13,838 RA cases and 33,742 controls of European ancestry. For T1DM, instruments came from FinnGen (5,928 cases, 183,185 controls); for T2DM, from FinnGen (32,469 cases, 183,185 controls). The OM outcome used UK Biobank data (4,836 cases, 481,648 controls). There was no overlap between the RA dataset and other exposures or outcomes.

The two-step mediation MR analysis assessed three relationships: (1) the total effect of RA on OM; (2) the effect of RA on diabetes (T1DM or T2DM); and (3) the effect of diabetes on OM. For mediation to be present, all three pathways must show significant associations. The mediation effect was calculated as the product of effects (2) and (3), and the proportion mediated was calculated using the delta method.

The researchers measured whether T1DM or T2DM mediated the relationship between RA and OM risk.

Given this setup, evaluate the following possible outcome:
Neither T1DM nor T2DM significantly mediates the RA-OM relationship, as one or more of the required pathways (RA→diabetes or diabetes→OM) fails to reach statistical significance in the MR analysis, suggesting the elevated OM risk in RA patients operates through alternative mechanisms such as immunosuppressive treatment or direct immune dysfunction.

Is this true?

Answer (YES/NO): NO